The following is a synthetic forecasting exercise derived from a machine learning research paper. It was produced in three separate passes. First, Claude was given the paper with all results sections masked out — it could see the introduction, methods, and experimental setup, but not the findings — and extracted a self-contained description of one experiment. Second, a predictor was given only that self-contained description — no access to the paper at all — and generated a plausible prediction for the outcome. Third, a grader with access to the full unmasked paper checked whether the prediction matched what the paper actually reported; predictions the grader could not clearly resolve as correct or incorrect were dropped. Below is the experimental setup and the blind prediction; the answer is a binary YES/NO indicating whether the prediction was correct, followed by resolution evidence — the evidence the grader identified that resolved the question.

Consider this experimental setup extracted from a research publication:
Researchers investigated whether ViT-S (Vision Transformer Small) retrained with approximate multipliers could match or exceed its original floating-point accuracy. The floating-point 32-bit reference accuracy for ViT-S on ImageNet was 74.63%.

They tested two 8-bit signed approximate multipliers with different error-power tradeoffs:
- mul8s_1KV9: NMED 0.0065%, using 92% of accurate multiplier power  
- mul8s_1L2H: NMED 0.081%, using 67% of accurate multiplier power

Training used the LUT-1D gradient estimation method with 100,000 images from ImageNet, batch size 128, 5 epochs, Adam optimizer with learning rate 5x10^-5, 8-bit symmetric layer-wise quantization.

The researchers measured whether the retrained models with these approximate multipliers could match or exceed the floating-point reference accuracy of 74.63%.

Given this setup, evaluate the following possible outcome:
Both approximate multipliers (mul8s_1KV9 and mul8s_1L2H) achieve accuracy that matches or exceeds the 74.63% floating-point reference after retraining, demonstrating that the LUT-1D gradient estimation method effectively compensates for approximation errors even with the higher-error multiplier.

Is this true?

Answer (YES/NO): YES